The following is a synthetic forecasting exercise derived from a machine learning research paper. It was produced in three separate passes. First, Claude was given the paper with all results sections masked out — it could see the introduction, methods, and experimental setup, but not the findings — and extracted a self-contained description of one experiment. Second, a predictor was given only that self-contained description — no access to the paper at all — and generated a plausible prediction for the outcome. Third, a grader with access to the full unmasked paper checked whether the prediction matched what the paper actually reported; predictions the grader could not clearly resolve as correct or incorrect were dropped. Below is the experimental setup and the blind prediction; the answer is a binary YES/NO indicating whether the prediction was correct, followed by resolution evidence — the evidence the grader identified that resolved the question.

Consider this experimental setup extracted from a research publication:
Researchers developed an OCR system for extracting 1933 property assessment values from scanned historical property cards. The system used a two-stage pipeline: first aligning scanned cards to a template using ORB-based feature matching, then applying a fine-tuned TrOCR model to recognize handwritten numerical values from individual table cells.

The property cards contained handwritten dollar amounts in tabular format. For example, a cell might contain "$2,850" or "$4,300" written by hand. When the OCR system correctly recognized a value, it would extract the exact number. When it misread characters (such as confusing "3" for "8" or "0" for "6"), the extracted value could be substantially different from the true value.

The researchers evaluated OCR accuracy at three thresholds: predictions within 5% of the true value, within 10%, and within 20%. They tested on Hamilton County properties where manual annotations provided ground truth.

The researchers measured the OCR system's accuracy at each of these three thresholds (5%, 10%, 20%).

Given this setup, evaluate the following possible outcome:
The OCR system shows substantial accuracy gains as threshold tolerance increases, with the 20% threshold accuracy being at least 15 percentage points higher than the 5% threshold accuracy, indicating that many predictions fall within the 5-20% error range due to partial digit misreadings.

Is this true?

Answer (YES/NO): NO